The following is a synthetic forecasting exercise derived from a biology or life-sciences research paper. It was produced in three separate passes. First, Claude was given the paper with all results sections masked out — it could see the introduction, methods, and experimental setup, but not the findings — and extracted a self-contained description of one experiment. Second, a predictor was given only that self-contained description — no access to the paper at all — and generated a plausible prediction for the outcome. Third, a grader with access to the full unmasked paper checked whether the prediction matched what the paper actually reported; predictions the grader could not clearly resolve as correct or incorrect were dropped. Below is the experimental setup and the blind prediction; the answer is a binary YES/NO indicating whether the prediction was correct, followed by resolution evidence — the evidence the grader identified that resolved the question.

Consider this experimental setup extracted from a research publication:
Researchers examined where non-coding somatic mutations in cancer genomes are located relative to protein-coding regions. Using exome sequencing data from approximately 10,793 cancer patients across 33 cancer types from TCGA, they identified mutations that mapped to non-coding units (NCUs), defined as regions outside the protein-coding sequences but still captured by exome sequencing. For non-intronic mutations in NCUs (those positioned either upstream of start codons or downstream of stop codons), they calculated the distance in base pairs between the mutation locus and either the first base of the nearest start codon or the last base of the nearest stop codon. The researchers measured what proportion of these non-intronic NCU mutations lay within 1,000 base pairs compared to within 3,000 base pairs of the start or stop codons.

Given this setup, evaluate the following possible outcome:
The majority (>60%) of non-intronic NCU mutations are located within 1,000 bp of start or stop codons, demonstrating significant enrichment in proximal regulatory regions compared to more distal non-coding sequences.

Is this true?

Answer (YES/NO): YES